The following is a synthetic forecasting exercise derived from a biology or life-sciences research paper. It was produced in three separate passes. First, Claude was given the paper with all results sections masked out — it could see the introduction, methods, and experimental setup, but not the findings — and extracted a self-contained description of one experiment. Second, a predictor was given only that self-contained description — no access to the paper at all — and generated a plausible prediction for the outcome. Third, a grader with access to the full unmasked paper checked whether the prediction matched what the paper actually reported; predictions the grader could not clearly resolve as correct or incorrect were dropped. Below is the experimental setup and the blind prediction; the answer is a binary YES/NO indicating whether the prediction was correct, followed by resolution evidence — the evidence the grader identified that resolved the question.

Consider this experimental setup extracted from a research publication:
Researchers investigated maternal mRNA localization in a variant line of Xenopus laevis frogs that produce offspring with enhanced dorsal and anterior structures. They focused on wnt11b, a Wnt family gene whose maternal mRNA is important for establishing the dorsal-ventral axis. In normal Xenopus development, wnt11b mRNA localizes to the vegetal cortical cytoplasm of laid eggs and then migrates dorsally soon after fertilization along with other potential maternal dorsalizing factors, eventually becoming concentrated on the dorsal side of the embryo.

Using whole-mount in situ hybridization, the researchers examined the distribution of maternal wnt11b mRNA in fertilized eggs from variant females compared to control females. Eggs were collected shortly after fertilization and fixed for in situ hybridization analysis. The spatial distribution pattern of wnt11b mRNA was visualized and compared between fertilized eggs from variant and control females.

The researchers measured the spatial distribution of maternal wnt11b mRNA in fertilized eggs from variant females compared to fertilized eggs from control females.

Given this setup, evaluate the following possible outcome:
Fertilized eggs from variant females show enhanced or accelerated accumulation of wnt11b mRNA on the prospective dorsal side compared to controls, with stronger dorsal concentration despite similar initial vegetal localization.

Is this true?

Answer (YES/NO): NO